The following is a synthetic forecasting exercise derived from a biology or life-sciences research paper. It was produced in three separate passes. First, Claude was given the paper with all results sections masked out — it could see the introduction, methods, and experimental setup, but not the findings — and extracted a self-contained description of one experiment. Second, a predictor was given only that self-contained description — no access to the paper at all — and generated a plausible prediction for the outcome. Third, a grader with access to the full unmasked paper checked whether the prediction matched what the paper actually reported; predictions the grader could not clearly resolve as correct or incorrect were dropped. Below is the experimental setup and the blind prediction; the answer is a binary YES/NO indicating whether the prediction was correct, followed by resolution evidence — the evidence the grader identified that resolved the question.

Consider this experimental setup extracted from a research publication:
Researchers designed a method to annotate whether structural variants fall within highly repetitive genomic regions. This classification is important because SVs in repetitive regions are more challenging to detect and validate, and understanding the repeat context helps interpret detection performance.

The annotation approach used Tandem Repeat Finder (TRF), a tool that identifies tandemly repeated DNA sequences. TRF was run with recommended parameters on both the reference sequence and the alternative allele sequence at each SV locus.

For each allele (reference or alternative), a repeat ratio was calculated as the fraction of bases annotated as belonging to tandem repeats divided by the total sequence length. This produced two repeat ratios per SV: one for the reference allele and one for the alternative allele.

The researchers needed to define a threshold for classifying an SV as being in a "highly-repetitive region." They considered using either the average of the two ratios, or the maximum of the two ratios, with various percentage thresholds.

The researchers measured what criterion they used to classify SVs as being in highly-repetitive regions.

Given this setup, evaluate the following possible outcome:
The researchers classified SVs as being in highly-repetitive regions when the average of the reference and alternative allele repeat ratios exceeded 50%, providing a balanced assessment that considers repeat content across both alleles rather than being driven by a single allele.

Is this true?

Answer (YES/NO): NO